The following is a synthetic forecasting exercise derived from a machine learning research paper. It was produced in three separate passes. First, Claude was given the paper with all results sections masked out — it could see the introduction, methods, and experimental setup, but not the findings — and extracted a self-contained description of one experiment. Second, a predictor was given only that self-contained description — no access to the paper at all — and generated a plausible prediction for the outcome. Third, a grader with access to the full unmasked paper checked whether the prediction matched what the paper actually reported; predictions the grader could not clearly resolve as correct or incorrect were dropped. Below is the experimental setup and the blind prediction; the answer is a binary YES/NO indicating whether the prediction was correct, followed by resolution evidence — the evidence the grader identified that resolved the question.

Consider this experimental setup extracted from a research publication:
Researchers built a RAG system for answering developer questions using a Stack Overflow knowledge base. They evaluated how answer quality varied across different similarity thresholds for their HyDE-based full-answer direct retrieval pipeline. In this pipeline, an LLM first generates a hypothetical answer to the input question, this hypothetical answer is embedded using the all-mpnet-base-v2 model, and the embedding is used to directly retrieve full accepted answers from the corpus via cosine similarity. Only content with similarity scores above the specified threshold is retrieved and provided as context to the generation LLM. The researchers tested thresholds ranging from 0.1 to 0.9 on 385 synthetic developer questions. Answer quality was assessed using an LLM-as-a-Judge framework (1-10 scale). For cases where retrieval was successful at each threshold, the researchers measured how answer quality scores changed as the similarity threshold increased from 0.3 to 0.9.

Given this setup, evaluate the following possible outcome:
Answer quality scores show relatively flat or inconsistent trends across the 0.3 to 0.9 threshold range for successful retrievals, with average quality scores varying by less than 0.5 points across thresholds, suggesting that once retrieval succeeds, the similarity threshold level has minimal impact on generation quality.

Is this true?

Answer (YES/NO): NO